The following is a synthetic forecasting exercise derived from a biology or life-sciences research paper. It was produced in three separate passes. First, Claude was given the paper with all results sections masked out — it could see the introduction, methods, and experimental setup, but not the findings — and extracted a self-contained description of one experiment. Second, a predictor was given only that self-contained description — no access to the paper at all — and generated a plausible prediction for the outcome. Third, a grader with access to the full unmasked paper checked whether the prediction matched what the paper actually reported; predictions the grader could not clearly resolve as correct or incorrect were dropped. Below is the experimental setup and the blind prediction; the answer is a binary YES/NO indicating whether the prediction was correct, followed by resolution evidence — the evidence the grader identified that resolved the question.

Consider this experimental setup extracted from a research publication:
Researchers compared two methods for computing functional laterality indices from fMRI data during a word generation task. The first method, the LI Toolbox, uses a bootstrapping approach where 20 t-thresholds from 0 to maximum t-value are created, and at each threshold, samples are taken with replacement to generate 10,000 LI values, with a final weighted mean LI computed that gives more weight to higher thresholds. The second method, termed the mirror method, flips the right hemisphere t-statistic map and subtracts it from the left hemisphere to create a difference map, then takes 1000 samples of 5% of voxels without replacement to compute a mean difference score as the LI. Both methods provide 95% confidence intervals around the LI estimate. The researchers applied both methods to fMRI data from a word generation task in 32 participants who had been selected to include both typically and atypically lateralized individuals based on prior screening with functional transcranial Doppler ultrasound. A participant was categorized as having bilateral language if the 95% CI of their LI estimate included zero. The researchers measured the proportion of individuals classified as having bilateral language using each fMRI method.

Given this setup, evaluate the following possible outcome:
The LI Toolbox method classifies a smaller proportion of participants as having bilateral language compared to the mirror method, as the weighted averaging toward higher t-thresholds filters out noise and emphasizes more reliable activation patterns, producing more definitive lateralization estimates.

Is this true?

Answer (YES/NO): NO